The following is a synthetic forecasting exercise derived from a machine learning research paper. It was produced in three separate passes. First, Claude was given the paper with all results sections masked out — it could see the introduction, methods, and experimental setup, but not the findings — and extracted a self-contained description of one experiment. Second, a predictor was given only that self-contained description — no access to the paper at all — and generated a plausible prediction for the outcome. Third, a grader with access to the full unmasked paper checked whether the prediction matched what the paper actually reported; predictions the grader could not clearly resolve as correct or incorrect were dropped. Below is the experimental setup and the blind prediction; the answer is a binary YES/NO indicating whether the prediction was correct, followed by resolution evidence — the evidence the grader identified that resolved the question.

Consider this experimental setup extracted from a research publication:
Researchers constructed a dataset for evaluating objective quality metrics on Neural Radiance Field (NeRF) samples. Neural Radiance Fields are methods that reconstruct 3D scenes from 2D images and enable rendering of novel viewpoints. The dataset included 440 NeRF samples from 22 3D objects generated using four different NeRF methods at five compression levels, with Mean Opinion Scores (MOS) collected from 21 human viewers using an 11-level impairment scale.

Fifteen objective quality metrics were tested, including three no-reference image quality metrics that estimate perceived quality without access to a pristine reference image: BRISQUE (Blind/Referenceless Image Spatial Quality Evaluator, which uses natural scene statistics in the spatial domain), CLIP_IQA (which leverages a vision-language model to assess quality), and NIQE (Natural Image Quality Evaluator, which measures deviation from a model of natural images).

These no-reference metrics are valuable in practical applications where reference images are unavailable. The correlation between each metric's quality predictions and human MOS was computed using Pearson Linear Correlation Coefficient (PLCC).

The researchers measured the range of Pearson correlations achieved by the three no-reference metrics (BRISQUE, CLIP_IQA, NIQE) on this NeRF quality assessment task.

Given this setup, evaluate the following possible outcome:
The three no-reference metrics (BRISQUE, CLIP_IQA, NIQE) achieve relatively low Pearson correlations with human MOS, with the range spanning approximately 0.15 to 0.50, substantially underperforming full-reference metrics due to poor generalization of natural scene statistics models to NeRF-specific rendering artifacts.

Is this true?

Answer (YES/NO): NO